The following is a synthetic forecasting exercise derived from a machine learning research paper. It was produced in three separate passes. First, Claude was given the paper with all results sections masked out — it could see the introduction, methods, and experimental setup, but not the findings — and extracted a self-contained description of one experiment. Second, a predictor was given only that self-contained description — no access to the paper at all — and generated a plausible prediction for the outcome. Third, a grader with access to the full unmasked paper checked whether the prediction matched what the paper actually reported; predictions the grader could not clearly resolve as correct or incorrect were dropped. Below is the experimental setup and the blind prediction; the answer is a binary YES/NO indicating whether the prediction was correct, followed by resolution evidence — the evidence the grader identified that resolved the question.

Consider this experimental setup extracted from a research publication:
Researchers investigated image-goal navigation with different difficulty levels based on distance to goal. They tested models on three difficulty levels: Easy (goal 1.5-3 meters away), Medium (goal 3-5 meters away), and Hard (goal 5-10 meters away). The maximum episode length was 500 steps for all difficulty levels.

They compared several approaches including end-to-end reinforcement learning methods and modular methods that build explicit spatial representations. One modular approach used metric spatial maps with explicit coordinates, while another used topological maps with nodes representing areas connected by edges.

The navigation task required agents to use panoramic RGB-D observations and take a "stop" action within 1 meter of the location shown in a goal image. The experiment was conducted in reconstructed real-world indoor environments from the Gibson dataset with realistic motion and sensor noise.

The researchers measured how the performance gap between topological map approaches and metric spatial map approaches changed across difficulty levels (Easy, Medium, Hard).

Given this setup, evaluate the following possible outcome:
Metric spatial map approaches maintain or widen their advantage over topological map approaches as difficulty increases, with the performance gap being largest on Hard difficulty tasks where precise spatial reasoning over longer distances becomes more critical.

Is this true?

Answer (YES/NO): NO